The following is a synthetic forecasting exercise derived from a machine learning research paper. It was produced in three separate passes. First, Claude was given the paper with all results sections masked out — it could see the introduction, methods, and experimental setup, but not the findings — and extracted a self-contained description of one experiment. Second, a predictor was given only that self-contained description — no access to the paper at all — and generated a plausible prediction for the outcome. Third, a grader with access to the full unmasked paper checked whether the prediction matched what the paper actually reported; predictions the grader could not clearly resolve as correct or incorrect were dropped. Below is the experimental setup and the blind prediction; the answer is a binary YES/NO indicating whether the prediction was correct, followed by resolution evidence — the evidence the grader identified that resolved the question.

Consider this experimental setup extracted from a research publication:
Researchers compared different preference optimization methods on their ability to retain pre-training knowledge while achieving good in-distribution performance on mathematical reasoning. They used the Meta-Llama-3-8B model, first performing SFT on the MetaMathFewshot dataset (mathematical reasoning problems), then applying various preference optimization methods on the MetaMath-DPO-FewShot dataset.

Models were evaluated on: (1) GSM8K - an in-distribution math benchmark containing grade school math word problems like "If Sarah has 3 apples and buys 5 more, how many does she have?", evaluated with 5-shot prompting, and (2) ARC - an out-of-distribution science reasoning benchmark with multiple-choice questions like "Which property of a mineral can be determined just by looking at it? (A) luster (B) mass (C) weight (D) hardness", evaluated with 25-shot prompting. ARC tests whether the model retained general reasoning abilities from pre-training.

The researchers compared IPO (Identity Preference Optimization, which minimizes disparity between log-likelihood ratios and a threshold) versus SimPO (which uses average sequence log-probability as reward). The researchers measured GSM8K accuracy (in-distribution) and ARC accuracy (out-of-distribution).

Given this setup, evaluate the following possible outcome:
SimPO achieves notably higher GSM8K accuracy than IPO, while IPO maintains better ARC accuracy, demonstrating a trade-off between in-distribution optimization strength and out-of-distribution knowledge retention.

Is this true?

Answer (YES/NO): YES